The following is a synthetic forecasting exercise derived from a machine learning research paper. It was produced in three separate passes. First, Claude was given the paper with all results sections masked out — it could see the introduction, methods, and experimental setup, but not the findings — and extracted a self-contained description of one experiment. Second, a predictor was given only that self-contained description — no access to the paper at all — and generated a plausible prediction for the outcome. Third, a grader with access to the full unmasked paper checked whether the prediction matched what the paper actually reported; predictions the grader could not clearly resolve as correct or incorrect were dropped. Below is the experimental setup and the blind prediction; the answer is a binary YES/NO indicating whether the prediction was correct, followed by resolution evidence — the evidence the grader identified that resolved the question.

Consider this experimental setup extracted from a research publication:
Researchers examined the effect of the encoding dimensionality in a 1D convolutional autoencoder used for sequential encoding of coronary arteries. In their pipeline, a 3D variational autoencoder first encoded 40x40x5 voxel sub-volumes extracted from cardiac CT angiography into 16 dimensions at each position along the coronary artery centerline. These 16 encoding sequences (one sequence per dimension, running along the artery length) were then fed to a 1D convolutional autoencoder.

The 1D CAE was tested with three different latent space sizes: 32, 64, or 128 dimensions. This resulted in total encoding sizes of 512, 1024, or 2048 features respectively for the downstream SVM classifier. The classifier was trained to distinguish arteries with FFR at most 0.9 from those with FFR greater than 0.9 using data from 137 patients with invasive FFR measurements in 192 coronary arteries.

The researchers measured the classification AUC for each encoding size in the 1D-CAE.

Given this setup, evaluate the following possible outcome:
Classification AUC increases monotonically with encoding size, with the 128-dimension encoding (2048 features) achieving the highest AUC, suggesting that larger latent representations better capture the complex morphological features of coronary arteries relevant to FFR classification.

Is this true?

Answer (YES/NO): NO